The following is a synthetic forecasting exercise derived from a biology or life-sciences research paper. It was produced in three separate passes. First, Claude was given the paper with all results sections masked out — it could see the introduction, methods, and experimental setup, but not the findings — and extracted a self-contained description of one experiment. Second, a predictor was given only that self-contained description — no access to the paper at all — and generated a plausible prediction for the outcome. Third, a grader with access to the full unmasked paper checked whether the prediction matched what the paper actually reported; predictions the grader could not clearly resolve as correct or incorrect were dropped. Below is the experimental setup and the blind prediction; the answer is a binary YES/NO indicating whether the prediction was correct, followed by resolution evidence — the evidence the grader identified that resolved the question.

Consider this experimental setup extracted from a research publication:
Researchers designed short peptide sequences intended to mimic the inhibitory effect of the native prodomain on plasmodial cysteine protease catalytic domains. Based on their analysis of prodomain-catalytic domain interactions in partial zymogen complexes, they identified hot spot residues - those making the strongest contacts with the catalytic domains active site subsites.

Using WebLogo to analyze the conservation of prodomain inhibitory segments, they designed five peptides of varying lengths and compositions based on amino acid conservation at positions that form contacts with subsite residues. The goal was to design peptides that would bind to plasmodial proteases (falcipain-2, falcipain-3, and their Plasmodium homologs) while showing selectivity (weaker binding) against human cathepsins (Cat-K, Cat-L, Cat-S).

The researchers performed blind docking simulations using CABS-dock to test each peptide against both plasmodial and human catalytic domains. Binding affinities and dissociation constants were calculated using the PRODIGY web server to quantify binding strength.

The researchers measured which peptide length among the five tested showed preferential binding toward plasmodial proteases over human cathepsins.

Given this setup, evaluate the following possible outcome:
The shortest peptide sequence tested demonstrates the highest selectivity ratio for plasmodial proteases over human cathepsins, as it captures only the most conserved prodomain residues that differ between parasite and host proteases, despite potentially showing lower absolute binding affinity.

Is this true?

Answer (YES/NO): NO